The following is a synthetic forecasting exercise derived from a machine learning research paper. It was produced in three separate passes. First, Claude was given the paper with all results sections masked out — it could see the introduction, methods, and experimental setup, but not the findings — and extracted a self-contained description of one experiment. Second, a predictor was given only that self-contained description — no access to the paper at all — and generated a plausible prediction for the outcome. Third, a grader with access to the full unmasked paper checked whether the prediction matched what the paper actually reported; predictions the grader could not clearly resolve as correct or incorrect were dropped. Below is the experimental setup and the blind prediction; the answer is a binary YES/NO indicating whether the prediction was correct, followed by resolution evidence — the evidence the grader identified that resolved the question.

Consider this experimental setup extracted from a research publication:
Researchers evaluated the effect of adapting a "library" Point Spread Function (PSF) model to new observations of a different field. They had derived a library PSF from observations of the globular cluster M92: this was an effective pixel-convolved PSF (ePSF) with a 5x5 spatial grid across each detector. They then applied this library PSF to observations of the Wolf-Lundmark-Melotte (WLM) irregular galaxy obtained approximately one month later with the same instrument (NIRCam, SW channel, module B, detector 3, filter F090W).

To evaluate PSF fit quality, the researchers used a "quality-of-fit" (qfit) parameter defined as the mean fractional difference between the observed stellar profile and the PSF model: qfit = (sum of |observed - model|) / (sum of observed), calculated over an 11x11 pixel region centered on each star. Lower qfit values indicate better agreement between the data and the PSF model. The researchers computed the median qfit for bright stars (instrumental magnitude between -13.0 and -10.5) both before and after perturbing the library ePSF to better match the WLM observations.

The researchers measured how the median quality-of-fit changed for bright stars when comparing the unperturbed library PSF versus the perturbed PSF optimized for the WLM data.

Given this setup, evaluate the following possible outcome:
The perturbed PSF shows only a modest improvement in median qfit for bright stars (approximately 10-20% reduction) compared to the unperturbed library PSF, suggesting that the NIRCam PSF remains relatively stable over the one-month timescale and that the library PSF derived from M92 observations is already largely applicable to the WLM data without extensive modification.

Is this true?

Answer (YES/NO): NO